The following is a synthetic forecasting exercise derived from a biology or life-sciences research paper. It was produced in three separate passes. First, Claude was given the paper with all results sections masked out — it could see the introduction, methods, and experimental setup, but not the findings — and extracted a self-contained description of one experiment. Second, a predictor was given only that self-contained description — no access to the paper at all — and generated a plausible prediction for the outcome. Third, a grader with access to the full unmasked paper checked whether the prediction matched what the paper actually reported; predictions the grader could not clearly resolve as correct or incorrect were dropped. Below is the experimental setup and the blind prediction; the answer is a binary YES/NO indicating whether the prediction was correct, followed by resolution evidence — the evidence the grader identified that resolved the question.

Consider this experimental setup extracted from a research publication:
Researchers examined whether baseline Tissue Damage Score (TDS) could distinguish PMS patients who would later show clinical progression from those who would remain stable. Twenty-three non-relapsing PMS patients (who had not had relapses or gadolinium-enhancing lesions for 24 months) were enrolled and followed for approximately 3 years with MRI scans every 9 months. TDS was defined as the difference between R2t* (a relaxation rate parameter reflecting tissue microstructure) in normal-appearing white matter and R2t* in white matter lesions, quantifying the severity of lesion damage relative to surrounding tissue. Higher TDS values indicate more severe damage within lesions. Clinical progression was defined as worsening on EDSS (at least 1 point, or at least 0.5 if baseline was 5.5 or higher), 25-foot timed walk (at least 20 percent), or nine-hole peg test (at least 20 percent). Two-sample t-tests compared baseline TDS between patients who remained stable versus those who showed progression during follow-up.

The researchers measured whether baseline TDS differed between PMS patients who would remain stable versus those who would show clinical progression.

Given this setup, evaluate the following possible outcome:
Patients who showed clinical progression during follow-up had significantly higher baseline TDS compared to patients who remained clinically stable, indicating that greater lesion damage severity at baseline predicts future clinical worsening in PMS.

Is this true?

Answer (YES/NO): NO